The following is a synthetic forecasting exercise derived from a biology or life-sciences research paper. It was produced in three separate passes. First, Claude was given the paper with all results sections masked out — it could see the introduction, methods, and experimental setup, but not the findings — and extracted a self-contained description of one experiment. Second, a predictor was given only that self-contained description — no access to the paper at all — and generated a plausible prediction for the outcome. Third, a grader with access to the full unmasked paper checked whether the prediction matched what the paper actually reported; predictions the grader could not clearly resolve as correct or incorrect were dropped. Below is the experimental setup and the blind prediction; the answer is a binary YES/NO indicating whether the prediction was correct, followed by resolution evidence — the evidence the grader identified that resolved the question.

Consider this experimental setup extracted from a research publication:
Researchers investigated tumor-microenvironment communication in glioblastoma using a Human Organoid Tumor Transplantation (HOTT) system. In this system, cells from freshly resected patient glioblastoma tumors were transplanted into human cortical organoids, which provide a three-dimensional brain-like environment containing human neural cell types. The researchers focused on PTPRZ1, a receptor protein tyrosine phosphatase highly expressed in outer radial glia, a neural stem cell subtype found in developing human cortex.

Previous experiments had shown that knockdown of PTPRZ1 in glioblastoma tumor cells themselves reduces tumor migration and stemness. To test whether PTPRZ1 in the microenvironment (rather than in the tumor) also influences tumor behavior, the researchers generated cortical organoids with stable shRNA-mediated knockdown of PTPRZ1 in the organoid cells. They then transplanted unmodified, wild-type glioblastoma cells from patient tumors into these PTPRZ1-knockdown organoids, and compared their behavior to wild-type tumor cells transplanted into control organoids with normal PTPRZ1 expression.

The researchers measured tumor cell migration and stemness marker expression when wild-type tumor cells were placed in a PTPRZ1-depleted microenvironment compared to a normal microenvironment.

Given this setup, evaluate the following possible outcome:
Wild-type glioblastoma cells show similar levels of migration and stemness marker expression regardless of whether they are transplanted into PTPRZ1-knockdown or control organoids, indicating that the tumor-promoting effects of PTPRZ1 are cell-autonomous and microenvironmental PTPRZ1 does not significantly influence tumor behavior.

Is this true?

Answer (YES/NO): NO